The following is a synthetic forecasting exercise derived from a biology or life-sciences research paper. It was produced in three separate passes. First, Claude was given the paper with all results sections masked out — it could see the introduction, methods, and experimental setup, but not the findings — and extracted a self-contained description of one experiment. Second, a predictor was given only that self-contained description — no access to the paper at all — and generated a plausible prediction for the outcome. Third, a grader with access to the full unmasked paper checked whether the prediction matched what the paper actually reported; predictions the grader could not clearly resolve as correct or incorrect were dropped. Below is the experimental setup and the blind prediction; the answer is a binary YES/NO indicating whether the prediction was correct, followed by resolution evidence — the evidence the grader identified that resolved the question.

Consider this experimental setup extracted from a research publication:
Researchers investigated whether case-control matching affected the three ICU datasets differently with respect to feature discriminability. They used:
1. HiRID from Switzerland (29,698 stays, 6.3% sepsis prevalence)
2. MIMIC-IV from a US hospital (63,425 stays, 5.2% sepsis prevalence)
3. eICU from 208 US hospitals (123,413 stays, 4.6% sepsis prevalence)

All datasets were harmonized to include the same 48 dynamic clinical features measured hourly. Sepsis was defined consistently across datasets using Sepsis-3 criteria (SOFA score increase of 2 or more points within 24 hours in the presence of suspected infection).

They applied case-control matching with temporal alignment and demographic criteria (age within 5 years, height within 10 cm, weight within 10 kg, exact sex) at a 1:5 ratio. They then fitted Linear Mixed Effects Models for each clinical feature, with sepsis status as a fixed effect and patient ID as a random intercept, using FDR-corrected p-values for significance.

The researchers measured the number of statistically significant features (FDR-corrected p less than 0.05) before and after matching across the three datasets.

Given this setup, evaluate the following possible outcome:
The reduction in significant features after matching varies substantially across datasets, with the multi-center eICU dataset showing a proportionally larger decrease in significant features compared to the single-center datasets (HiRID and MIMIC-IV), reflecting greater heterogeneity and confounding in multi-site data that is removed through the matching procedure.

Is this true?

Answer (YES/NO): NO